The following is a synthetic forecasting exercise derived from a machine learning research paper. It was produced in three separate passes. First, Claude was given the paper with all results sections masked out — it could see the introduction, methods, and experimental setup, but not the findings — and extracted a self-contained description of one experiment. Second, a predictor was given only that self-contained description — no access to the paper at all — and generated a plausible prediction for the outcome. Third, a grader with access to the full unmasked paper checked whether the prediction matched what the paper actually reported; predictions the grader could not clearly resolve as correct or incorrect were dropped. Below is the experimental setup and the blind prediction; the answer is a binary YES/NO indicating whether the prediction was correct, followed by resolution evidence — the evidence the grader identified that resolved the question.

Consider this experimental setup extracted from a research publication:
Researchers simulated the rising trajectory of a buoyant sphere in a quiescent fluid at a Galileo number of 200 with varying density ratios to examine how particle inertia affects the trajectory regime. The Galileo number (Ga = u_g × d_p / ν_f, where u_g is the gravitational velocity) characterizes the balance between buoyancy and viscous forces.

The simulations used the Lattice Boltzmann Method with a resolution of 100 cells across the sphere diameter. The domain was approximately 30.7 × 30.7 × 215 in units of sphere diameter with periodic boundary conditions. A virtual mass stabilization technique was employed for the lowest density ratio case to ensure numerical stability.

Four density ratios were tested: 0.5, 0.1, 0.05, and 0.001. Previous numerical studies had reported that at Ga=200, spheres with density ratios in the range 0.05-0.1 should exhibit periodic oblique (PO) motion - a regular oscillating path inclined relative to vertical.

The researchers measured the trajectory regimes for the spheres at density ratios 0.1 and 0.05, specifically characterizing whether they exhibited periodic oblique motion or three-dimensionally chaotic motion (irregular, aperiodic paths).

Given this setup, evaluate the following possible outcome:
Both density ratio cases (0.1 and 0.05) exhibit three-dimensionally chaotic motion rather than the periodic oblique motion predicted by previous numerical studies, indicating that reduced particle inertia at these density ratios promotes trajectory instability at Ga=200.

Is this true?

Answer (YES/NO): NO